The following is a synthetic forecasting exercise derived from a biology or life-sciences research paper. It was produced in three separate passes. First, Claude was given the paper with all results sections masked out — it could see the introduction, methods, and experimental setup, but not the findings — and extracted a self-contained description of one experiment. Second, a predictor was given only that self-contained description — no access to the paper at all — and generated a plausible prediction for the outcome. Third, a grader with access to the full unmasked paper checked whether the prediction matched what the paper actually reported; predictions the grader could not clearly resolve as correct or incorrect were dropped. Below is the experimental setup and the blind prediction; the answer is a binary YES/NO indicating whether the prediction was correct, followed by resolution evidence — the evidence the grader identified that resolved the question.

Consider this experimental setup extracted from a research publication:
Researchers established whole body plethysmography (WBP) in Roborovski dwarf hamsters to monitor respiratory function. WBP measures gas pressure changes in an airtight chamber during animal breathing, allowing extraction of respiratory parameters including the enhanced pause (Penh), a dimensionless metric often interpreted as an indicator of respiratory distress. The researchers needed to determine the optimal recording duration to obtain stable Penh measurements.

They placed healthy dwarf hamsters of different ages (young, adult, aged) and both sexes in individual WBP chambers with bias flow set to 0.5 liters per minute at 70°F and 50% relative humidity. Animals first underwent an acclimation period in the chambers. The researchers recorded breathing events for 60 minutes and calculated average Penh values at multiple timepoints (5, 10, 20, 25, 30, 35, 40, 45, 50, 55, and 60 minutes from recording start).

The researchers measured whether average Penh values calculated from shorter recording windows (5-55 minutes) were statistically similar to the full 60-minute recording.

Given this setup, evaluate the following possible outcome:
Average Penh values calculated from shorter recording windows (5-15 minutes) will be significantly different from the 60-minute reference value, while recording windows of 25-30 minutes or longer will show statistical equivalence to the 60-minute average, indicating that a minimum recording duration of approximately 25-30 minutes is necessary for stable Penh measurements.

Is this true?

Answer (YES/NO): NO